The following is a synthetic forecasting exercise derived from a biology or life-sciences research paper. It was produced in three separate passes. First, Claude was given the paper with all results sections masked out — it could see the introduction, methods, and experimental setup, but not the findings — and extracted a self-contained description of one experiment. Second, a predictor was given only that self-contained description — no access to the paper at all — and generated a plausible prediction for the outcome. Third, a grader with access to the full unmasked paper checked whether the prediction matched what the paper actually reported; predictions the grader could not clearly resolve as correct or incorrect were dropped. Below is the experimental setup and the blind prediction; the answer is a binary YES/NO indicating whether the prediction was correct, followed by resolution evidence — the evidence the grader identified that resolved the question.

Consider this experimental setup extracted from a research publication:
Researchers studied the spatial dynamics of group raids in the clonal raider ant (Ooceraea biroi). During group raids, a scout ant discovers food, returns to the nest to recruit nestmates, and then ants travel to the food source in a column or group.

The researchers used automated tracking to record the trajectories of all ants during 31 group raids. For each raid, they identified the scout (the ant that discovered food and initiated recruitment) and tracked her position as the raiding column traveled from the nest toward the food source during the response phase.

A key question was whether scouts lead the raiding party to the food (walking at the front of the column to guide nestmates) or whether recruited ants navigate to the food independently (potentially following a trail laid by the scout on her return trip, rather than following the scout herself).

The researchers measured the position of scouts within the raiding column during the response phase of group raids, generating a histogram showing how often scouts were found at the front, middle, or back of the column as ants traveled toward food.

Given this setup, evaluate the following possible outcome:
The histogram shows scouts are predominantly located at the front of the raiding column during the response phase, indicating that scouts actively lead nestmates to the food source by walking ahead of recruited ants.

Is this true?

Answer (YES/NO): NO